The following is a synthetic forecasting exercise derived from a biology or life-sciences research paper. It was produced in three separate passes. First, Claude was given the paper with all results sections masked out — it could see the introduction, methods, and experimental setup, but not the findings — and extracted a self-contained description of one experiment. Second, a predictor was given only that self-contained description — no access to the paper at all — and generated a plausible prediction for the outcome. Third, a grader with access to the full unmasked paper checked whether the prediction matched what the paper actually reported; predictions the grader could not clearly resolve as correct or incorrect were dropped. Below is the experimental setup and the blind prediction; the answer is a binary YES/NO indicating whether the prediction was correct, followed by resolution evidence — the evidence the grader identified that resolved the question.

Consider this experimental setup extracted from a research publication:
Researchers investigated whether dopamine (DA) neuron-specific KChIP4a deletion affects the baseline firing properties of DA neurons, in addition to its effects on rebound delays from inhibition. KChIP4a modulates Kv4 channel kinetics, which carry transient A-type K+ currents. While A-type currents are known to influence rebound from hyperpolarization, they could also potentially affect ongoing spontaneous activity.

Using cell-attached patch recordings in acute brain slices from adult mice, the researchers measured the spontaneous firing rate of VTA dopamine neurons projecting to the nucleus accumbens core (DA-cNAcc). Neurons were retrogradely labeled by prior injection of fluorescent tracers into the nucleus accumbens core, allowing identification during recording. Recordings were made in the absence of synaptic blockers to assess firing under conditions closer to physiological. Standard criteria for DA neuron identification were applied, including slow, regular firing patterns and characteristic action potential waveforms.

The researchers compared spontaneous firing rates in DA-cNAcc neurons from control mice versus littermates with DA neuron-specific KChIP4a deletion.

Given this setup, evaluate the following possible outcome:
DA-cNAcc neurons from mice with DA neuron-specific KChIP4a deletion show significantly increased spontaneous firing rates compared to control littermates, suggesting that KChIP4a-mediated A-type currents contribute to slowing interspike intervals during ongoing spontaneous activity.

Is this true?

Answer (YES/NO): NO